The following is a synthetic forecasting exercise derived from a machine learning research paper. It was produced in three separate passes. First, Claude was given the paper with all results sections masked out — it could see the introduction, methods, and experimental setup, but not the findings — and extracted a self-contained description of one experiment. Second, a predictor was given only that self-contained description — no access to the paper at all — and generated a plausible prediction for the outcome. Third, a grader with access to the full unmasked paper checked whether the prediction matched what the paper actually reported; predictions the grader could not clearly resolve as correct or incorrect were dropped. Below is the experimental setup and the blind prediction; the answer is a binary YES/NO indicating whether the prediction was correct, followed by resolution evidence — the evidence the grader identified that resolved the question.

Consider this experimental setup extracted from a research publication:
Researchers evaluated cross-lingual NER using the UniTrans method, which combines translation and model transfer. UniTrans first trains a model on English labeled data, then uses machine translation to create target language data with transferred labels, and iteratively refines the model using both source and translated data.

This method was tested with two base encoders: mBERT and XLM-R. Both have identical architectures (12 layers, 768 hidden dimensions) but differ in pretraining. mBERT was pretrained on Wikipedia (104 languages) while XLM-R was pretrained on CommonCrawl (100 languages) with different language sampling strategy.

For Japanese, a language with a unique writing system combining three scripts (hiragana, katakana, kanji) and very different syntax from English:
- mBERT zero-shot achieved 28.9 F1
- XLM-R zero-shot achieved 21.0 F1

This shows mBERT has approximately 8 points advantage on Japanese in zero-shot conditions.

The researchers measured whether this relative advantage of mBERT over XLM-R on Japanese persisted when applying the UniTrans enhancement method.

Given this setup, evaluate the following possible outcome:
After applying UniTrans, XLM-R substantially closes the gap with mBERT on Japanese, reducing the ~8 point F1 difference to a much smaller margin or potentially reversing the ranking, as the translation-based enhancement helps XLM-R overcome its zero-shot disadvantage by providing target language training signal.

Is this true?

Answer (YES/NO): NO